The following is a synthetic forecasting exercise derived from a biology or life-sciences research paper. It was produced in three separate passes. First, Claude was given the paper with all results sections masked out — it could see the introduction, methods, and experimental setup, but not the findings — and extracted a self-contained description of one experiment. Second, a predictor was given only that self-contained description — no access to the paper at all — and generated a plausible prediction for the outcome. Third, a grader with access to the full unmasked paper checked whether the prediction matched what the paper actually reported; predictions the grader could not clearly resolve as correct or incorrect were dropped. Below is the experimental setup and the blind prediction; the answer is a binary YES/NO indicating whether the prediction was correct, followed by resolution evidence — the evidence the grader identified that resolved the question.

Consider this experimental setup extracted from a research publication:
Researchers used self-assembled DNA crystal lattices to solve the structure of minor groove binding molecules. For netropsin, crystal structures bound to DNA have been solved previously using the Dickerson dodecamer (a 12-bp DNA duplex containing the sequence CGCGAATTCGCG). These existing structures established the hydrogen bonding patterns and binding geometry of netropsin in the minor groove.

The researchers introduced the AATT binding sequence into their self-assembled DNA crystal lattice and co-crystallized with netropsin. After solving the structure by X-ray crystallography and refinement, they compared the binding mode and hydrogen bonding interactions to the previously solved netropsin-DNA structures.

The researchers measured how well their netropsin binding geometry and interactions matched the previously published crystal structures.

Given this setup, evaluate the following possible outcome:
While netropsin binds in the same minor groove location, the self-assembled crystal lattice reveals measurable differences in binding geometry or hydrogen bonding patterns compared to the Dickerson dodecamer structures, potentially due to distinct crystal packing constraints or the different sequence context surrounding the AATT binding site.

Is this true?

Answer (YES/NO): YES